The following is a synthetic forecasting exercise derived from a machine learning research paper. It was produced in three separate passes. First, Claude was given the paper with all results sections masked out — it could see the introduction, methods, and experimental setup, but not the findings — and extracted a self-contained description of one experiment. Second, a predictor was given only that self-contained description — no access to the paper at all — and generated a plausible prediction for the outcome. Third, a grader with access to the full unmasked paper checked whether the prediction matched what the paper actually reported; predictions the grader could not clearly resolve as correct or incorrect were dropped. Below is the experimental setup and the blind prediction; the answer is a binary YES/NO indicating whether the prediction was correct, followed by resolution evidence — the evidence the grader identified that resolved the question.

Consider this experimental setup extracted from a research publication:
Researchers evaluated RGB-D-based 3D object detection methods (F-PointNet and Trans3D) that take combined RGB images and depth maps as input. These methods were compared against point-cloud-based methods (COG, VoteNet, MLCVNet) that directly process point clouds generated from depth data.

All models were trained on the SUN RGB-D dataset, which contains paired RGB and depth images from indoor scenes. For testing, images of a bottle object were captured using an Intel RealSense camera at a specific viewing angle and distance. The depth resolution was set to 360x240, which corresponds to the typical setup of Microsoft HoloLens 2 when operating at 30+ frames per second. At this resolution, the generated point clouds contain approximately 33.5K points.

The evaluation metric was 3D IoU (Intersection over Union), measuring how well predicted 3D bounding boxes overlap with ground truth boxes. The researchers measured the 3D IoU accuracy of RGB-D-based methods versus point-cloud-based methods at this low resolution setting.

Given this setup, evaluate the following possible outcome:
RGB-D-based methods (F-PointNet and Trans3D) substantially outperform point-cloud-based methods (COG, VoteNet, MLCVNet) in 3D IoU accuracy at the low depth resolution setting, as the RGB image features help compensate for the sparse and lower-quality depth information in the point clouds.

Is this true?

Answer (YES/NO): NO